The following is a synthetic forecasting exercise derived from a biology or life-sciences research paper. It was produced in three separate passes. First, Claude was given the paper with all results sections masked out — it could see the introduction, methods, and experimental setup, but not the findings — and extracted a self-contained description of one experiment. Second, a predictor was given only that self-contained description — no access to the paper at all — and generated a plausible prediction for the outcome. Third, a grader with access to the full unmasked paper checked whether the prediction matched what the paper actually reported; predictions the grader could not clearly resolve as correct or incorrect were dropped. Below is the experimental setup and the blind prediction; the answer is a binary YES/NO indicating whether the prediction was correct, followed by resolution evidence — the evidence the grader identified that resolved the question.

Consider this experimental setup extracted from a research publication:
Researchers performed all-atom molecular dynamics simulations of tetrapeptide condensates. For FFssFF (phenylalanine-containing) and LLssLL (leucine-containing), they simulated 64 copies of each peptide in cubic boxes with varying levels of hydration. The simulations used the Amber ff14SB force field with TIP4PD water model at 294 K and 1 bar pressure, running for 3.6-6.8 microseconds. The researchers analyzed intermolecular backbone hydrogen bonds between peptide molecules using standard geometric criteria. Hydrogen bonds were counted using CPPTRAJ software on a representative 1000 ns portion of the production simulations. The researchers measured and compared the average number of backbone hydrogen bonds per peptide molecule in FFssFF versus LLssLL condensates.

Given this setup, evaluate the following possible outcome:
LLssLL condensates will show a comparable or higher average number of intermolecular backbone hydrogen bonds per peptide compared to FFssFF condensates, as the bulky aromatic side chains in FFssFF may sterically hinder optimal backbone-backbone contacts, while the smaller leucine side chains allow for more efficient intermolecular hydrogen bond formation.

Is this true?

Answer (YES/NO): YES